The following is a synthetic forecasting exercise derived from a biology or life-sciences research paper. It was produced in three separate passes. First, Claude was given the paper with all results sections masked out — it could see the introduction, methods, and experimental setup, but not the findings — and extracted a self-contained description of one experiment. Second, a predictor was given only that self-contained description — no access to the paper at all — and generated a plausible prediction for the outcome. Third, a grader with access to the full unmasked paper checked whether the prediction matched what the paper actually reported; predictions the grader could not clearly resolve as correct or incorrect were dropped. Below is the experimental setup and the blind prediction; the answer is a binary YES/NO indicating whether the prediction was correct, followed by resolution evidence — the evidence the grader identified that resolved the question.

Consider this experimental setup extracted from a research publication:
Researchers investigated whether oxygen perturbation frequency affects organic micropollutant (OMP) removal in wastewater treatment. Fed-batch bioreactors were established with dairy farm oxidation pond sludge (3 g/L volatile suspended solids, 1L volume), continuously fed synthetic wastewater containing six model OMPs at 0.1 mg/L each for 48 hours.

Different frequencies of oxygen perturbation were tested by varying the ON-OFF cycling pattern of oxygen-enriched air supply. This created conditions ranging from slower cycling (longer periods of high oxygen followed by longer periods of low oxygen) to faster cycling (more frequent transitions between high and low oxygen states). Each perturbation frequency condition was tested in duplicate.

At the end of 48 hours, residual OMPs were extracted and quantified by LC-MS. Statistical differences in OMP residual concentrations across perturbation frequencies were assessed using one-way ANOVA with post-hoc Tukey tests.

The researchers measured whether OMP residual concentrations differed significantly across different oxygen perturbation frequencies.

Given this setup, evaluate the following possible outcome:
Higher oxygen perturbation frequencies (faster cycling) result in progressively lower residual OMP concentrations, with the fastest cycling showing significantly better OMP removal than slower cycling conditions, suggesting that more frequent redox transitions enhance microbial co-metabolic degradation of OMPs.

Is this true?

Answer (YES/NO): NO